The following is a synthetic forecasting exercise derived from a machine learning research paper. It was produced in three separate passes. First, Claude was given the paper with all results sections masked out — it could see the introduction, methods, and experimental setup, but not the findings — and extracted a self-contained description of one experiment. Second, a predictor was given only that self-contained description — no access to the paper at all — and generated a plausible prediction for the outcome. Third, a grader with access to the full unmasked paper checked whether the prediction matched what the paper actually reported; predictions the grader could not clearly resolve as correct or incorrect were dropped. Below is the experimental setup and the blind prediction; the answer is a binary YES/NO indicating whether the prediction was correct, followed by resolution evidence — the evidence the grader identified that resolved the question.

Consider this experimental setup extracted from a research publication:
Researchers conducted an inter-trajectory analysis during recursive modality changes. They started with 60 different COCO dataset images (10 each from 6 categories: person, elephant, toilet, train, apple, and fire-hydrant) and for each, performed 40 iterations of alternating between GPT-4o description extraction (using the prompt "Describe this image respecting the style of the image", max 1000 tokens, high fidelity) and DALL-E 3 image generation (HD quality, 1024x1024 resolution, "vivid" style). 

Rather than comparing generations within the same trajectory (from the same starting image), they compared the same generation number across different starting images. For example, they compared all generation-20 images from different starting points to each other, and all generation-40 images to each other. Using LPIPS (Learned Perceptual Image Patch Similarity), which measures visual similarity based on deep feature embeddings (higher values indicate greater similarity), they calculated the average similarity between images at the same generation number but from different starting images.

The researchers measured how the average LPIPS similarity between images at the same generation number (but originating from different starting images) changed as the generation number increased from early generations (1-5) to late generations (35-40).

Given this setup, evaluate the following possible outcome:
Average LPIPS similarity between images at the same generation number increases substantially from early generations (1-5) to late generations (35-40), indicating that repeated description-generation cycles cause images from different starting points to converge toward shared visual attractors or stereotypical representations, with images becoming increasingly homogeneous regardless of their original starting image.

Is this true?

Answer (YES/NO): NO